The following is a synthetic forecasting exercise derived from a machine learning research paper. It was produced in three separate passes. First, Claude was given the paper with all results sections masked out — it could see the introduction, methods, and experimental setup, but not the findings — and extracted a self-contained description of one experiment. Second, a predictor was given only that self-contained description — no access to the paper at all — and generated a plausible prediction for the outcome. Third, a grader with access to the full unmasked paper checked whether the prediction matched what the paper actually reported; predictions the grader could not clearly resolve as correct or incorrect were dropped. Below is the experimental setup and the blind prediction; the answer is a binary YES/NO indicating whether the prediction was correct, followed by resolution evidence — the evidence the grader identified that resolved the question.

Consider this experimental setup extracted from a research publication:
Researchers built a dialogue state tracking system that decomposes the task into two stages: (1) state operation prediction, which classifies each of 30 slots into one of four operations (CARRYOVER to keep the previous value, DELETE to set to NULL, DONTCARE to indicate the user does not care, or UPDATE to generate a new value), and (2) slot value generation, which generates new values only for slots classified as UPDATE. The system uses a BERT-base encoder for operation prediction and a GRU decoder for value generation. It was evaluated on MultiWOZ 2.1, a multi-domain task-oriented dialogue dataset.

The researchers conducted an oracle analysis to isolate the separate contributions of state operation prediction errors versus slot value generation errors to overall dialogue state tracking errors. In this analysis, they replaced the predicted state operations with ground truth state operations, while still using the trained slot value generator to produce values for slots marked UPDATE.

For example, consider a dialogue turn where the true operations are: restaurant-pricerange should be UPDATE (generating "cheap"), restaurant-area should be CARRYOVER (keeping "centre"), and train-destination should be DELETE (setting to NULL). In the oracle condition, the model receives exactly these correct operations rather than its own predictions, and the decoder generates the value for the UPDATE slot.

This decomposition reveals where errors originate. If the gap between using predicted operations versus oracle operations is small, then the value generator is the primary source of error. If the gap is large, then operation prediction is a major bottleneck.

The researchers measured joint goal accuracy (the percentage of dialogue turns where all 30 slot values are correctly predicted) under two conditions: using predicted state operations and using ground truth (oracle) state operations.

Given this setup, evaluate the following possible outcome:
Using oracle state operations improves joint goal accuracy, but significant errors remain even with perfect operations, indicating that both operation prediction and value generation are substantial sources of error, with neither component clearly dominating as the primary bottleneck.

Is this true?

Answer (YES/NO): NO